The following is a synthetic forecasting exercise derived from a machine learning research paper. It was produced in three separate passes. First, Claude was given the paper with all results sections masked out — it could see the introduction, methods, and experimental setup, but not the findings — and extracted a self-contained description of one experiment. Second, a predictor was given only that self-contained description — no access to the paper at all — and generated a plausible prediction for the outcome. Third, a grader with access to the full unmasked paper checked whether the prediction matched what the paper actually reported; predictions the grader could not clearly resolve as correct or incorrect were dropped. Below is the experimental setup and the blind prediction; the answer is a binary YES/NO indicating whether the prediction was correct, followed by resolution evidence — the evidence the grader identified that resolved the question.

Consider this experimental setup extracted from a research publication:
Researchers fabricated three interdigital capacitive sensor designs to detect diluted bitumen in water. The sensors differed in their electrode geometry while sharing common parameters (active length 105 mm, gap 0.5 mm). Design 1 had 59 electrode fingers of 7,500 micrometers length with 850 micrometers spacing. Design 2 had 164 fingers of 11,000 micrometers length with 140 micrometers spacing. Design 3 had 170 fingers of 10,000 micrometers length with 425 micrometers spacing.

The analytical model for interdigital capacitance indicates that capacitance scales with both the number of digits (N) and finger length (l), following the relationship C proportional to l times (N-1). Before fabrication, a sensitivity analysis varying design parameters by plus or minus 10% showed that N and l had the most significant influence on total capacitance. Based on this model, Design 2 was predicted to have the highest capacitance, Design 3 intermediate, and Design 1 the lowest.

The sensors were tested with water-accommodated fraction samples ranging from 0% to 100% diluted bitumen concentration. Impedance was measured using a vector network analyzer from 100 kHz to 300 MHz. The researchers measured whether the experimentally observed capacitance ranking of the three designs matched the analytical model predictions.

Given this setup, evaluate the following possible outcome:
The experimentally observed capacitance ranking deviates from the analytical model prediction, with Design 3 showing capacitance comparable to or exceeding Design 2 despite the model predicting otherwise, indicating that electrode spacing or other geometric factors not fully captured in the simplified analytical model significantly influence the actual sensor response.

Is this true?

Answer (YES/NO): NO